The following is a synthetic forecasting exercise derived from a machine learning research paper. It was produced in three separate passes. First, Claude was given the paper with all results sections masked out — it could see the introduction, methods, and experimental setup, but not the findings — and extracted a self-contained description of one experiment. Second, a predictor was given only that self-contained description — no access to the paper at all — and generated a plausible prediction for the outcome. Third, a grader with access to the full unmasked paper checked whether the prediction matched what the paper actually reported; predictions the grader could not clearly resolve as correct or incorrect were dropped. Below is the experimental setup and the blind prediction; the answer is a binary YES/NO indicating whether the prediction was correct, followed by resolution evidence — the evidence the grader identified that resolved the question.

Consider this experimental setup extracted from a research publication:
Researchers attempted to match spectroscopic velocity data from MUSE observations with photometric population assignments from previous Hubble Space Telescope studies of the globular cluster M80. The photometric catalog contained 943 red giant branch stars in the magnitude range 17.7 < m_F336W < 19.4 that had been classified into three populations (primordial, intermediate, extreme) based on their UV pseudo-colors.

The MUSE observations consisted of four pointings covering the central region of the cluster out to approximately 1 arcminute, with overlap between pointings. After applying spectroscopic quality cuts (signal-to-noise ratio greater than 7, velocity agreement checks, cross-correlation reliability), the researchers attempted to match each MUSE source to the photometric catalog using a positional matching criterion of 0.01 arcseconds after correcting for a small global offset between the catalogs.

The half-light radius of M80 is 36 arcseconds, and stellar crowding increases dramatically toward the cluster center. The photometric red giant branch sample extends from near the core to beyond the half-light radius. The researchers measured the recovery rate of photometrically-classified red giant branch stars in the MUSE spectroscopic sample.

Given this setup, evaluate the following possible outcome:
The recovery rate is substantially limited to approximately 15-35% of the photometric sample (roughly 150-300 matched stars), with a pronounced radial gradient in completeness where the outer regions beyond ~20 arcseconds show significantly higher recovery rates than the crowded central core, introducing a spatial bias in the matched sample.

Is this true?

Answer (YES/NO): NO